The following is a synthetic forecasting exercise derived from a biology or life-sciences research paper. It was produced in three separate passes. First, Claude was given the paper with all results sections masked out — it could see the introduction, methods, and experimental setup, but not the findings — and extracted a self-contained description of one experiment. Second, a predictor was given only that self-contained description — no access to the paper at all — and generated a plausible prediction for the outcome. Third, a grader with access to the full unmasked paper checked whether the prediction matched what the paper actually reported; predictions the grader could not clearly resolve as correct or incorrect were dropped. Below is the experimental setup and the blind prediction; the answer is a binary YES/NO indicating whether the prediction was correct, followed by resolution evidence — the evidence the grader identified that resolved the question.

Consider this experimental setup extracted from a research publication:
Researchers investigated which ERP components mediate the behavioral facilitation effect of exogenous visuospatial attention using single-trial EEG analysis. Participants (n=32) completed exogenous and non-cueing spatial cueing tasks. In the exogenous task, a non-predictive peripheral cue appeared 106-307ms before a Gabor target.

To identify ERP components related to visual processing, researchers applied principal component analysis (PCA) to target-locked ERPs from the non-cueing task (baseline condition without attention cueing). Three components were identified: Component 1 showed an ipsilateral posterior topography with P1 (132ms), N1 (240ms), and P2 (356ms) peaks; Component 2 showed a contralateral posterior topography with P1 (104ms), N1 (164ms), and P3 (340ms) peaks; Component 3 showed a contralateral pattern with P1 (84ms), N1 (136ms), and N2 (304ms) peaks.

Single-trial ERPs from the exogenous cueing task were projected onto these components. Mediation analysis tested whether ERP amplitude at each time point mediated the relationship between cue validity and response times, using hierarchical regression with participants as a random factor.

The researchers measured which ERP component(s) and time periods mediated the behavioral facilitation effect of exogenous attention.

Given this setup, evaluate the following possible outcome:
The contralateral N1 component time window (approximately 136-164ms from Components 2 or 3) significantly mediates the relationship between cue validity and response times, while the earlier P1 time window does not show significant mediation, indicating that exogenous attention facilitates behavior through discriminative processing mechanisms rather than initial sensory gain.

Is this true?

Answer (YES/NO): NO